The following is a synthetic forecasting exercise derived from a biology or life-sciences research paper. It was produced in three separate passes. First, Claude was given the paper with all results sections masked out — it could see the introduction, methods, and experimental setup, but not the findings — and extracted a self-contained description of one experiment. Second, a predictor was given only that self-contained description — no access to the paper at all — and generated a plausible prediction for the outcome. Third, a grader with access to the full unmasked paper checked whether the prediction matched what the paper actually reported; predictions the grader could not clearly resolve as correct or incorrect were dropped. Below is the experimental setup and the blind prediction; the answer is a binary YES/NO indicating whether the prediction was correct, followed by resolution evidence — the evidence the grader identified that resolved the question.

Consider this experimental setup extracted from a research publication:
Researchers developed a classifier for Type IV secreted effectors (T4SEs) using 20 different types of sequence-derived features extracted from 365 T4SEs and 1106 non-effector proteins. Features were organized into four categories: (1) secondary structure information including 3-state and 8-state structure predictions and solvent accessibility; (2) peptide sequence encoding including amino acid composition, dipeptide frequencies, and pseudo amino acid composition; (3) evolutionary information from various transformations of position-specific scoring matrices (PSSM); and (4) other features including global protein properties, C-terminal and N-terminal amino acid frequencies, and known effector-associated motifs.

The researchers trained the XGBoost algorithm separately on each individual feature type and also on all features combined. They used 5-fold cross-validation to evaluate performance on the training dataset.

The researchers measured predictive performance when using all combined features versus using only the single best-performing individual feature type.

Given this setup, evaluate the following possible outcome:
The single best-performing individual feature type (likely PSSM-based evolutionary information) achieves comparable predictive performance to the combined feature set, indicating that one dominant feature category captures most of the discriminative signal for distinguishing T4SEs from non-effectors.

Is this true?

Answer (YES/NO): NO